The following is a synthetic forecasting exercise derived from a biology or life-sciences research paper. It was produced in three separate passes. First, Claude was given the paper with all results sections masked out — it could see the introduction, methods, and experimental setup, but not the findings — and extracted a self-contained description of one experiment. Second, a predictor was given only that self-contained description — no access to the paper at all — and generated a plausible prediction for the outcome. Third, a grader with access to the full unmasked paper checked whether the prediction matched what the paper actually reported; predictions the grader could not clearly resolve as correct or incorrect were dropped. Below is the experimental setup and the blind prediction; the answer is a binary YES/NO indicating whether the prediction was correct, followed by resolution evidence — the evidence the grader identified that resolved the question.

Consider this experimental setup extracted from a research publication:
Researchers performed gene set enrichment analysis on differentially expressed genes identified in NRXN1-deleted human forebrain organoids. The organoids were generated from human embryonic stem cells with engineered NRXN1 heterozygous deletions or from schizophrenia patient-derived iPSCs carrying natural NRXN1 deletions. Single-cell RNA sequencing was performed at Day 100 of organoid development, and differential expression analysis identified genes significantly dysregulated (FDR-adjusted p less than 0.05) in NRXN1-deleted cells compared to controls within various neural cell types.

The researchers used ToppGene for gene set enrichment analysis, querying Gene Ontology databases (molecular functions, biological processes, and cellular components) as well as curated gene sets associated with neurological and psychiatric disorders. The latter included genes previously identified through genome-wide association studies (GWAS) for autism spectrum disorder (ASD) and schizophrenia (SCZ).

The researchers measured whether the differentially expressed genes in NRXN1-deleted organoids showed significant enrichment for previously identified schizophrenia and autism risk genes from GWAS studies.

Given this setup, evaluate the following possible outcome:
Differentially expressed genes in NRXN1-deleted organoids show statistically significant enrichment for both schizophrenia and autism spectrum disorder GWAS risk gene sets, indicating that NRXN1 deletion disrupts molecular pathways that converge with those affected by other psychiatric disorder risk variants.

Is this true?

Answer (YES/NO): YES